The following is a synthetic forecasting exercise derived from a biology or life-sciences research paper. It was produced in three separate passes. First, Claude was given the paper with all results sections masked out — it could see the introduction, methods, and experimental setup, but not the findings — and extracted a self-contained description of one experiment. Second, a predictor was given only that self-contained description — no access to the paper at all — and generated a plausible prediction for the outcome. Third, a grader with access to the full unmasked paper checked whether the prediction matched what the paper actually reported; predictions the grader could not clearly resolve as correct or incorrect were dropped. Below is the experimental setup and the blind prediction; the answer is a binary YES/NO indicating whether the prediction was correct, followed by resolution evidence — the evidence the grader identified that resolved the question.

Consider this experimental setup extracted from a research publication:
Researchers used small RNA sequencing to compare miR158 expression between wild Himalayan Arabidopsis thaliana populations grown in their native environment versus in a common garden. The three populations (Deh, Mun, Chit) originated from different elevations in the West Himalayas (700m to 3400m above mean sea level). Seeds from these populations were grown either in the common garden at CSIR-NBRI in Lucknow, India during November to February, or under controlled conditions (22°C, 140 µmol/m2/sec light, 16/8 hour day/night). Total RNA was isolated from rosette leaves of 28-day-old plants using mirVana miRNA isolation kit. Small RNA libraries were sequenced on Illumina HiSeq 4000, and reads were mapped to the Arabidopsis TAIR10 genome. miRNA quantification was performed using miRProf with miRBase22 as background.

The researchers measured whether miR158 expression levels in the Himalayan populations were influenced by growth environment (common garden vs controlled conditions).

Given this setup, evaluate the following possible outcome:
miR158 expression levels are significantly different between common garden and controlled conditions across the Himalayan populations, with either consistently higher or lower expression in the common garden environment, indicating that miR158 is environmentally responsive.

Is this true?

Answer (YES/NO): NO